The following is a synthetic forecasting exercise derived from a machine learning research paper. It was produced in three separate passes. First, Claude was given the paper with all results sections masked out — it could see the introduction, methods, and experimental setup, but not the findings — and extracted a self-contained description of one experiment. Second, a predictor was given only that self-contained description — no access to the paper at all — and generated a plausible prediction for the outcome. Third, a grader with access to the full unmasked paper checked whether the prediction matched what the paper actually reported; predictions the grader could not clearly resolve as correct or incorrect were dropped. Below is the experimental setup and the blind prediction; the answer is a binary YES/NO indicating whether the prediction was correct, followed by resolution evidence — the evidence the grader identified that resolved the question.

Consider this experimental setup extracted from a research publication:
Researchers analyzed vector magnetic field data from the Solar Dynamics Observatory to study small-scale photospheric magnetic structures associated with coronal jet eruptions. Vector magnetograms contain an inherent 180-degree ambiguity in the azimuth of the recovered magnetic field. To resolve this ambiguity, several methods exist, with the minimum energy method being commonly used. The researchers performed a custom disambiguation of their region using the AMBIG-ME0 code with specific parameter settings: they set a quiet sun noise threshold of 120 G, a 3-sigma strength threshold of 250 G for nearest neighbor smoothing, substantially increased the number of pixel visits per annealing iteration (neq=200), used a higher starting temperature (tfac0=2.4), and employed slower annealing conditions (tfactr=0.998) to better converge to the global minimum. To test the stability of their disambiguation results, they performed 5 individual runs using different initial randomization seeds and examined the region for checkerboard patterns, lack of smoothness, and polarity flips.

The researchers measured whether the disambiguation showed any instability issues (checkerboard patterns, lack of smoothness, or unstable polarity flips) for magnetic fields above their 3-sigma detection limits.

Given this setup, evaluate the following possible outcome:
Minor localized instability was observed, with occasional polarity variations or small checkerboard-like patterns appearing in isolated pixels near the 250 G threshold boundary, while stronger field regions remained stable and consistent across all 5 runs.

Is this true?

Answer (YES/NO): NO